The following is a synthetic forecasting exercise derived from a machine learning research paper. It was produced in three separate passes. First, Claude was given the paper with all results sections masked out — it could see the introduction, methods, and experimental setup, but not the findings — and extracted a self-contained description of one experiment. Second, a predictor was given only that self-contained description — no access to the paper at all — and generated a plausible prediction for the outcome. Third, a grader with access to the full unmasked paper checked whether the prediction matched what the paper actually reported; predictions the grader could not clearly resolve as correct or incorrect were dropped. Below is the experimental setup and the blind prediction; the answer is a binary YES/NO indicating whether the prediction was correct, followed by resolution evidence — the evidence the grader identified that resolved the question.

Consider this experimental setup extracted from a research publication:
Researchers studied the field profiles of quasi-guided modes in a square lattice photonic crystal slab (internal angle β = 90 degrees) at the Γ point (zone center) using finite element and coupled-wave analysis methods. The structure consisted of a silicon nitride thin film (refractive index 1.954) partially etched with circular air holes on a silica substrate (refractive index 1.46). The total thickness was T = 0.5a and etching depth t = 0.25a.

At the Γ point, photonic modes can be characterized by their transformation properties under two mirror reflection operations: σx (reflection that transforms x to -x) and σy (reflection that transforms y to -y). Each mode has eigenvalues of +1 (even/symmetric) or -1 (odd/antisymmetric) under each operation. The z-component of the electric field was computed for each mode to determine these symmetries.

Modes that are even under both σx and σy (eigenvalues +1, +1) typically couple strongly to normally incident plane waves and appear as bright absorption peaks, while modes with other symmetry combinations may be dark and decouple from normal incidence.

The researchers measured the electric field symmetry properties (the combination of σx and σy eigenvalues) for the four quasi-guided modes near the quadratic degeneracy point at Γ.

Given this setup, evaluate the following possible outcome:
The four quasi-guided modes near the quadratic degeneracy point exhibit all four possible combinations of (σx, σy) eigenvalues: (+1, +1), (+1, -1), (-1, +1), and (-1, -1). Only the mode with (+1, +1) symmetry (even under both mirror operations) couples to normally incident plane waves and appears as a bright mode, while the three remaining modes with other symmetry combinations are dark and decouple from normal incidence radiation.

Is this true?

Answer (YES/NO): NO